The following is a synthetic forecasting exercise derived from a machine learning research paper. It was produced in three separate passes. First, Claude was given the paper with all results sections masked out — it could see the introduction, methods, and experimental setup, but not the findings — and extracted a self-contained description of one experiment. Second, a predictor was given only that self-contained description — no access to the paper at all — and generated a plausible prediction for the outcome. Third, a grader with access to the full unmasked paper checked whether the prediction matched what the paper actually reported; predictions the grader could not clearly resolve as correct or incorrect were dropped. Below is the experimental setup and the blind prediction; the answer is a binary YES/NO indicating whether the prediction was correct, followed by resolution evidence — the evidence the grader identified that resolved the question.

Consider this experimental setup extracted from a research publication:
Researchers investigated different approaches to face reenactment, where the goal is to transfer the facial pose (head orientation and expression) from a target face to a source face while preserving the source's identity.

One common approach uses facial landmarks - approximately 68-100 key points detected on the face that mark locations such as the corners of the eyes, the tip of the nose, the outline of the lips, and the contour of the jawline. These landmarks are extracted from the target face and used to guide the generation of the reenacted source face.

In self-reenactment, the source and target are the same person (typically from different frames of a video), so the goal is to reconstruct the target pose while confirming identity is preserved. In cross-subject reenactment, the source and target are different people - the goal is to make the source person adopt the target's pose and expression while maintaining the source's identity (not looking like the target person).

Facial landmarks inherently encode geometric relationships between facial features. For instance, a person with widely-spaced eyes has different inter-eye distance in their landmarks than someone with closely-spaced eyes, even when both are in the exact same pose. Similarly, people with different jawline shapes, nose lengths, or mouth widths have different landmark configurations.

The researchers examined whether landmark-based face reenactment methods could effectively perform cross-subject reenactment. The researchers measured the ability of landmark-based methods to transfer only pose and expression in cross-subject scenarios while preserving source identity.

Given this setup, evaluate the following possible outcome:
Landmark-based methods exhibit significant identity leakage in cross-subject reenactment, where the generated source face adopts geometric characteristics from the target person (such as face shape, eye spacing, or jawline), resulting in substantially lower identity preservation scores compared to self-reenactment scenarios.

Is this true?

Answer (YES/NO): YES